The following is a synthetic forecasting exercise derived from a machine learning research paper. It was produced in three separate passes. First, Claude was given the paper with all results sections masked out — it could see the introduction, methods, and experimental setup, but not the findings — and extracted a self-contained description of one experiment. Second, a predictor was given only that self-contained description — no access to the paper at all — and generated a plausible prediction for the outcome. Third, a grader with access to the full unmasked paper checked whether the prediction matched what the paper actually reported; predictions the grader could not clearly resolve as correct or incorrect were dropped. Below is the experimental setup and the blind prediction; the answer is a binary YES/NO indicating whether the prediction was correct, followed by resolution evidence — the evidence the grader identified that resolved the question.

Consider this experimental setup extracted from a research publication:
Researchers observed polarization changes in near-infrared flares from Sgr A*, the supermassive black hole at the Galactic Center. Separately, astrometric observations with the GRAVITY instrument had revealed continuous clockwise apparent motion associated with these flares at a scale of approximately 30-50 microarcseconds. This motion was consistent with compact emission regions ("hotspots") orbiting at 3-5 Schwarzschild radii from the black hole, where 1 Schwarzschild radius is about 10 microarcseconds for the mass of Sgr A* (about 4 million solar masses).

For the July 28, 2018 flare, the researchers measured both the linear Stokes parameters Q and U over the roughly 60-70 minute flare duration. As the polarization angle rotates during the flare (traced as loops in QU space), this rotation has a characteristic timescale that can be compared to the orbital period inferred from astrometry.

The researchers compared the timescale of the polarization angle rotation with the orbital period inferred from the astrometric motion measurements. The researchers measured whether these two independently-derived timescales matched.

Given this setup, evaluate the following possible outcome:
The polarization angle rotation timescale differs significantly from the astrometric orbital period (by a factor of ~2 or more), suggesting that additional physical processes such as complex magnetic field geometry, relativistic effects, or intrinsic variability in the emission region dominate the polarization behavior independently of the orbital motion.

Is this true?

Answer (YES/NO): NO